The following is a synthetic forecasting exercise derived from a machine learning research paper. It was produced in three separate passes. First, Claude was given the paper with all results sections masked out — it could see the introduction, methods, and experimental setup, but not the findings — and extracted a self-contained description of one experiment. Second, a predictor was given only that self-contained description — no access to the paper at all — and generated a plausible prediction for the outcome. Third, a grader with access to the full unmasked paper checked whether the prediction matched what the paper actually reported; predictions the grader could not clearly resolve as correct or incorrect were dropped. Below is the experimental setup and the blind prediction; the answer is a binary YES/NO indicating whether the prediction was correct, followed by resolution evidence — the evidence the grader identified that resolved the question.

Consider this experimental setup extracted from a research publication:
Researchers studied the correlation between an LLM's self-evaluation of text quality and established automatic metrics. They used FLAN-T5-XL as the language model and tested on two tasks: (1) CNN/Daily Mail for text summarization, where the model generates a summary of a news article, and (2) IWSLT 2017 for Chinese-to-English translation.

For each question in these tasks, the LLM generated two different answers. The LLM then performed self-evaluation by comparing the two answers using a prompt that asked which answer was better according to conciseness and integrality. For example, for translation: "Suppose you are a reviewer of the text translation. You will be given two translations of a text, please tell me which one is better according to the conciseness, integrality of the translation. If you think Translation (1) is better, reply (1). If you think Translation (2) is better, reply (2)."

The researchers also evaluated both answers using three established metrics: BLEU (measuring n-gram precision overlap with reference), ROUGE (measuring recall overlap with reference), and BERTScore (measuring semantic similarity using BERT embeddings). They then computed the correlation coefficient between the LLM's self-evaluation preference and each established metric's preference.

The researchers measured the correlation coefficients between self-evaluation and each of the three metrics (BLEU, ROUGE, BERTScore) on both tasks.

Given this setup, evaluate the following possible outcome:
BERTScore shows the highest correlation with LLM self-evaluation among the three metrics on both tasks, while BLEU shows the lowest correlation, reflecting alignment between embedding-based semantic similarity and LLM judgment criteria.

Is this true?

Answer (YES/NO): NO